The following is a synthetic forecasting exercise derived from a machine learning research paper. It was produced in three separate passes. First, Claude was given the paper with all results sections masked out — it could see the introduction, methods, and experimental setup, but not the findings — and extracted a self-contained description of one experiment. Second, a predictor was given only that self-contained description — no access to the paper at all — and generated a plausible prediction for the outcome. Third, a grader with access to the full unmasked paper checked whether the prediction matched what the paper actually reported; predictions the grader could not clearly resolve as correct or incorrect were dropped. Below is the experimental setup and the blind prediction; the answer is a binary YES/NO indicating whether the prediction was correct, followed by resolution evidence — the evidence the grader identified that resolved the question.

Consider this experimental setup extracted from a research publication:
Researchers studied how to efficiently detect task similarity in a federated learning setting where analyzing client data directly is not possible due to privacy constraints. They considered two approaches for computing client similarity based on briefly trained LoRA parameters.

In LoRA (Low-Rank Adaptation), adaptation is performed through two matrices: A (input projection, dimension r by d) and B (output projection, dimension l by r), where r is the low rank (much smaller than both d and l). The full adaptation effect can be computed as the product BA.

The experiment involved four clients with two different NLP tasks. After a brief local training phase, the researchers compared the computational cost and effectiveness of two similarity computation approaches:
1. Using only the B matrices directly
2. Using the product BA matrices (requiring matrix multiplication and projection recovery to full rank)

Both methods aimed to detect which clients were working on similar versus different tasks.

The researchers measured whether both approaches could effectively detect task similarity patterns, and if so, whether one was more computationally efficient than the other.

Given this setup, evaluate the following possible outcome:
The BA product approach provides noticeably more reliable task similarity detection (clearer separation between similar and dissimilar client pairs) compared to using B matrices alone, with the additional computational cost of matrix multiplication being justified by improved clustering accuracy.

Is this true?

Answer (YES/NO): NO